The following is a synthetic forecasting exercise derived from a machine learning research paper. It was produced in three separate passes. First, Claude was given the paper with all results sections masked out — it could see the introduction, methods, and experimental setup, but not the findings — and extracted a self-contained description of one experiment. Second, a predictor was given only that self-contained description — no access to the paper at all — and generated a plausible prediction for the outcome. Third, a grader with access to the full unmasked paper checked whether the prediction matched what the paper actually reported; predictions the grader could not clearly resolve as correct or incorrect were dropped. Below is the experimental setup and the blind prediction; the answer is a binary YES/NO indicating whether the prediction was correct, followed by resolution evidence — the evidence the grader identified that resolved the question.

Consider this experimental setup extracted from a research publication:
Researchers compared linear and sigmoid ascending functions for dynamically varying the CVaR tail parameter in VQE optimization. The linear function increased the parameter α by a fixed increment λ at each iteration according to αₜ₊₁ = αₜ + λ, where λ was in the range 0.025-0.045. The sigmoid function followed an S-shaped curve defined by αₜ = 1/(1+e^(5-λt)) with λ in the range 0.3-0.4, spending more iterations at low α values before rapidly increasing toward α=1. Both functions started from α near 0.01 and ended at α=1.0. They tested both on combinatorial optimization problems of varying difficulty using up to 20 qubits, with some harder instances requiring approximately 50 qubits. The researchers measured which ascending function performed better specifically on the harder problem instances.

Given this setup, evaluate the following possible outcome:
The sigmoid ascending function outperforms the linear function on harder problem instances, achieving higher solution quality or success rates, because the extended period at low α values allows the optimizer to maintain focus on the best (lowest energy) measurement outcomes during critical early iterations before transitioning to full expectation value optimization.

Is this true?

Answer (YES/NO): YES